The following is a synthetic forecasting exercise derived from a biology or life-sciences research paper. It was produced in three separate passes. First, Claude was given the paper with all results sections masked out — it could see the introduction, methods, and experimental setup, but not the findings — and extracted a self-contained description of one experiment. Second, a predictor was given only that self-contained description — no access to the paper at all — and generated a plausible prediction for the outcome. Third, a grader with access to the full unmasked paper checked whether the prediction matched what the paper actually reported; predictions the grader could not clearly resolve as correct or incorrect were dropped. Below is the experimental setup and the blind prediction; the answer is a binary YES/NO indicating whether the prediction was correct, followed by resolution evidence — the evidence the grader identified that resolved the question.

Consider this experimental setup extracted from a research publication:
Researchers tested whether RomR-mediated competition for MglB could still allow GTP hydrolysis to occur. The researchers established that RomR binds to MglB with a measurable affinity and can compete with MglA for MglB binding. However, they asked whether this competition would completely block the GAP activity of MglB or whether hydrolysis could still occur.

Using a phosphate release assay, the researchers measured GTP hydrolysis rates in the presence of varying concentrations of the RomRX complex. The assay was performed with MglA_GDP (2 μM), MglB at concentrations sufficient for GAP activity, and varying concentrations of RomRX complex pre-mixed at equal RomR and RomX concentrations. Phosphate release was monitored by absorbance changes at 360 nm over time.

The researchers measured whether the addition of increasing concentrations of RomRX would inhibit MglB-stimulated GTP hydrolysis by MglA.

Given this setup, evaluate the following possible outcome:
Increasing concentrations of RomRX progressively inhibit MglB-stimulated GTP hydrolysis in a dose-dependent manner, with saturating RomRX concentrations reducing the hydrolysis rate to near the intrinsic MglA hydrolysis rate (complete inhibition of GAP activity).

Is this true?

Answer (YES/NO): NO